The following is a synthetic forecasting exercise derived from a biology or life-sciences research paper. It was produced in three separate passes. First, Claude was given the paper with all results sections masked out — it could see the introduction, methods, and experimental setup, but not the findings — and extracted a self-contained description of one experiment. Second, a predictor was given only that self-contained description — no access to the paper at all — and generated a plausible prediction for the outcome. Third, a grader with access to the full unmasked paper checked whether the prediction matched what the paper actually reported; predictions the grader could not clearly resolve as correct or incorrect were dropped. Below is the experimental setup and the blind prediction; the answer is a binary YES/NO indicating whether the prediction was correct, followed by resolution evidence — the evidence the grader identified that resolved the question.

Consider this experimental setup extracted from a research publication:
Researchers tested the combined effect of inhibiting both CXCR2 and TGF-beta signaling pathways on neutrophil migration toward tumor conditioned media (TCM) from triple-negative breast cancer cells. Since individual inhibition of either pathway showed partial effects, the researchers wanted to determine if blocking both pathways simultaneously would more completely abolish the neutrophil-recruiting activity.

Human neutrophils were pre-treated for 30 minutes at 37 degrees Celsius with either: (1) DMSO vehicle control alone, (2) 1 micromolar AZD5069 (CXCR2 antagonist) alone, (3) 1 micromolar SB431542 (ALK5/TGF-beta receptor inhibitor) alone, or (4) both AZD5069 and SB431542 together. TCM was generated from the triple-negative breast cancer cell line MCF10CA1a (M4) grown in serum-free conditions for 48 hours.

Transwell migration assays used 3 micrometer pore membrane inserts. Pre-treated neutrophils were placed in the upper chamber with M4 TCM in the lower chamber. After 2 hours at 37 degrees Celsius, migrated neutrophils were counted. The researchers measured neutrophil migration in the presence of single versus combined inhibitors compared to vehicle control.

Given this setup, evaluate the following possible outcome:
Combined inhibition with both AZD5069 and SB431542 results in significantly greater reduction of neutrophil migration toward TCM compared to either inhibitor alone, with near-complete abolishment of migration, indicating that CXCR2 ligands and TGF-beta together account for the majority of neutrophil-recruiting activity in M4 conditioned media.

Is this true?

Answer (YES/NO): NO